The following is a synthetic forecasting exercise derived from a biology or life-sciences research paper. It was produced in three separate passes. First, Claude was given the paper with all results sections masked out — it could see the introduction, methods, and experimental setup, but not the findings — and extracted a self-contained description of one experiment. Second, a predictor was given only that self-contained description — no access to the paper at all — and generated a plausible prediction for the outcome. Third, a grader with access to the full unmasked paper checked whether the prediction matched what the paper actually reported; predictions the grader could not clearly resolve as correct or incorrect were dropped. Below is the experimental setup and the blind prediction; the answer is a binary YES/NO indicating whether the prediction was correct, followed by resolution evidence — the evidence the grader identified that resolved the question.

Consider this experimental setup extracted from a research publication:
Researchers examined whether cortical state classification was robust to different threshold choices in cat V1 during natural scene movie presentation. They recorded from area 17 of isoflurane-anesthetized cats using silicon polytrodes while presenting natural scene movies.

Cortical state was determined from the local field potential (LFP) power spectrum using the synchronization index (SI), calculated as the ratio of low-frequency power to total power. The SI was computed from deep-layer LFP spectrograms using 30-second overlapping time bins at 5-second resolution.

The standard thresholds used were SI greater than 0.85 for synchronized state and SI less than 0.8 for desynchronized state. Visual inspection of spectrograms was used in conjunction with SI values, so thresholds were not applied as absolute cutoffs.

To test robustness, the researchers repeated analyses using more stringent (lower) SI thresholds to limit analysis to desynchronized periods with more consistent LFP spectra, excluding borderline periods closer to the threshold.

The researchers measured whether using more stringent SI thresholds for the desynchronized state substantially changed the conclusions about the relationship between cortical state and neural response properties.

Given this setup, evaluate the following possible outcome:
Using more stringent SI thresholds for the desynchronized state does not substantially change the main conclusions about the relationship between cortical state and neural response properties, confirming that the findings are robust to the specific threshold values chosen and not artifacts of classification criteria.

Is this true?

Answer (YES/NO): YES